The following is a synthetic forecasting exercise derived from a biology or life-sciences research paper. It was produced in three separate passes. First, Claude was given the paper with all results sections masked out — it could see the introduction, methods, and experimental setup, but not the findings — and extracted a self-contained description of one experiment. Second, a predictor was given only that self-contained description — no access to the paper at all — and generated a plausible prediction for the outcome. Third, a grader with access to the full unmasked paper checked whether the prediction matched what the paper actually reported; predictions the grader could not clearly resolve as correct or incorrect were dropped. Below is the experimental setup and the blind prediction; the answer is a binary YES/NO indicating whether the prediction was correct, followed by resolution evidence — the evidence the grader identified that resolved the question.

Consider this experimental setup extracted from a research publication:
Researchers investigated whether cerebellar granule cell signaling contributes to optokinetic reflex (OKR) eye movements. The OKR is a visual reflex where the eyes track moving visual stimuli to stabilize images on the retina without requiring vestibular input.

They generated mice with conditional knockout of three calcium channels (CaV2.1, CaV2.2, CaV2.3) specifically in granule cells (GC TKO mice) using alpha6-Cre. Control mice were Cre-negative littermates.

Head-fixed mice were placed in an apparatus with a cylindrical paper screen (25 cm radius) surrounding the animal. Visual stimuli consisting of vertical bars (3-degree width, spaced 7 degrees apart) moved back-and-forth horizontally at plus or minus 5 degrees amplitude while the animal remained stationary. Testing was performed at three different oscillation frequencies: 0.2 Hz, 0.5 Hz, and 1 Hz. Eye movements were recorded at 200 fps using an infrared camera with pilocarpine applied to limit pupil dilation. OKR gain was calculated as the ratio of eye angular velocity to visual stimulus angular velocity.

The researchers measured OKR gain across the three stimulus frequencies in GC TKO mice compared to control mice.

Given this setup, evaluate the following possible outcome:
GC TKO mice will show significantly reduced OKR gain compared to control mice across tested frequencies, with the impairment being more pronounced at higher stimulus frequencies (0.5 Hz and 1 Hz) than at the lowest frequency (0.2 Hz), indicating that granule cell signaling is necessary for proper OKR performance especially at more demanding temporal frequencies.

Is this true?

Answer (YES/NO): NO